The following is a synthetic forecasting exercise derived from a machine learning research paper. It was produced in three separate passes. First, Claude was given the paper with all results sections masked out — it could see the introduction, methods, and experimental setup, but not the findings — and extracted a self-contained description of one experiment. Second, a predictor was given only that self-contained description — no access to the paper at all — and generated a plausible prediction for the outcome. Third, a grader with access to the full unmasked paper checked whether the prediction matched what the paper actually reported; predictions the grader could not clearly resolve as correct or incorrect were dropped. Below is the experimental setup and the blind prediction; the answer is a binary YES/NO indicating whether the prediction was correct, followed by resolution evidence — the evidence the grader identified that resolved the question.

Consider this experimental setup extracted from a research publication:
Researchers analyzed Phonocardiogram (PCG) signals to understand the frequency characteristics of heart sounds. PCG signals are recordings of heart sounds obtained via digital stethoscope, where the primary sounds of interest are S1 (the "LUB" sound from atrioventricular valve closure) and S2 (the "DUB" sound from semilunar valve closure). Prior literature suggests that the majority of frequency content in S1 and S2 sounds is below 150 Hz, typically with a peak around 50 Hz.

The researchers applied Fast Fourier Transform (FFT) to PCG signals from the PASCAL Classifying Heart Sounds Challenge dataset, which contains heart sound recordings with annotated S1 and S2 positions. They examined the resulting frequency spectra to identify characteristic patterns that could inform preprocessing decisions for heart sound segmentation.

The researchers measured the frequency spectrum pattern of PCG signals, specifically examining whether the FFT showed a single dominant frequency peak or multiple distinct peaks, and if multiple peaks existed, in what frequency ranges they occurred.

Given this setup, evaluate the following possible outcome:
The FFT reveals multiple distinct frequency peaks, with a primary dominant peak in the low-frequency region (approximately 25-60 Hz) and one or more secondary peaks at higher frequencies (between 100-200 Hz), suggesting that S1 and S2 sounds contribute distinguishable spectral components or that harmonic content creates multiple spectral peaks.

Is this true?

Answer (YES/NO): NO